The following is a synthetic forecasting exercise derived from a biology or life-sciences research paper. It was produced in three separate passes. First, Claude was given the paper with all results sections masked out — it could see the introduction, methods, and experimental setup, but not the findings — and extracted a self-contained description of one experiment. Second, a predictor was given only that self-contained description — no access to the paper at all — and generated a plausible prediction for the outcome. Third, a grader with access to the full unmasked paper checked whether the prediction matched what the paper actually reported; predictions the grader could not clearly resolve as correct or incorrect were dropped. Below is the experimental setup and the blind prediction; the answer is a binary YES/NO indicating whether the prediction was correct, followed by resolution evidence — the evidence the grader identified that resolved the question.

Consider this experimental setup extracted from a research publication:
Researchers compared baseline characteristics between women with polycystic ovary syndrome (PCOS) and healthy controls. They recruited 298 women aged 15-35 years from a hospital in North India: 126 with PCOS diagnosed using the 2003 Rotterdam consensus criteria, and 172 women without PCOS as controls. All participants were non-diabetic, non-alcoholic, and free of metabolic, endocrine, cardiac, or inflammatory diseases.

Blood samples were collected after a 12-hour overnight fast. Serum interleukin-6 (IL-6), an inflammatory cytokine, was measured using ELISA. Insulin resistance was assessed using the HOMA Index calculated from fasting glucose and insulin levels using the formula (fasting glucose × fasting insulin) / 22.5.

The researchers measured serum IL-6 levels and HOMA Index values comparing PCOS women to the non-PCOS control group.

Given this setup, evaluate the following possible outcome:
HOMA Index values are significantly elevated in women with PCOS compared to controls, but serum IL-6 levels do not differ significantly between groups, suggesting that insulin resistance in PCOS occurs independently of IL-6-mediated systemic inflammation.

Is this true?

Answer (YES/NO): NO